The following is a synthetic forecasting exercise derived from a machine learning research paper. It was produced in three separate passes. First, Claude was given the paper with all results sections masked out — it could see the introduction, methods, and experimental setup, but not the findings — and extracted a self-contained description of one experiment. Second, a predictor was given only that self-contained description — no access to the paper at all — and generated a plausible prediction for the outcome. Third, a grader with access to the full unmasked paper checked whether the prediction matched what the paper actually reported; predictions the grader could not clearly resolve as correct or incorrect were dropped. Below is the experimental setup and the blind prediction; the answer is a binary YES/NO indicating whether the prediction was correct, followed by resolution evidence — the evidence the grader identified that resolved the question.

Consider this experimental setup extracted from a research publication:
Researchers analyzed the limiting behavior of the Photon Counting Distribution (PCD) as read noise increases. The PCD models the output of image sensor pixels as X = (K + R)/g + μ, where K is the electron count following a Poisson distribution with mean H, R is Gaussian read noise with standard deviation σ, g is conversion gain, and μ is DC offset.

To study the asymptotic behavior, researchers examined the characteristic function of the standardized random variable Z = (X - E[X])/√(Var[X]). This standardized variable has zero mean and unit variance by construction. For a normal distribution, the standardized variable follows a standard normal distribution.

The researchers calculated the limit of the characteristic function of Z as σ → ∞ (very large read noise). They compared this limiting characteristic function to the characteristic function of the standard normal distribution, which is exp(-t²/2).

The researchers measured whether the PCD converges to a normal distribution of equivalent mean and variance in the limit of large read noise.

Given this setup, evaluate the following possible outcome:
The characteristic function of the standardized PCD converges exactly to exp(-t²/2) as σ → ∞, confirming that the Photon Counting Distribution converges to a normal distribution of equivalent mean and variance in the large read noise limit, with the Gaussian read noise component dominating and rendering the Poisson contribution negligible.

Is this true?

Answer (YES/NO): YES